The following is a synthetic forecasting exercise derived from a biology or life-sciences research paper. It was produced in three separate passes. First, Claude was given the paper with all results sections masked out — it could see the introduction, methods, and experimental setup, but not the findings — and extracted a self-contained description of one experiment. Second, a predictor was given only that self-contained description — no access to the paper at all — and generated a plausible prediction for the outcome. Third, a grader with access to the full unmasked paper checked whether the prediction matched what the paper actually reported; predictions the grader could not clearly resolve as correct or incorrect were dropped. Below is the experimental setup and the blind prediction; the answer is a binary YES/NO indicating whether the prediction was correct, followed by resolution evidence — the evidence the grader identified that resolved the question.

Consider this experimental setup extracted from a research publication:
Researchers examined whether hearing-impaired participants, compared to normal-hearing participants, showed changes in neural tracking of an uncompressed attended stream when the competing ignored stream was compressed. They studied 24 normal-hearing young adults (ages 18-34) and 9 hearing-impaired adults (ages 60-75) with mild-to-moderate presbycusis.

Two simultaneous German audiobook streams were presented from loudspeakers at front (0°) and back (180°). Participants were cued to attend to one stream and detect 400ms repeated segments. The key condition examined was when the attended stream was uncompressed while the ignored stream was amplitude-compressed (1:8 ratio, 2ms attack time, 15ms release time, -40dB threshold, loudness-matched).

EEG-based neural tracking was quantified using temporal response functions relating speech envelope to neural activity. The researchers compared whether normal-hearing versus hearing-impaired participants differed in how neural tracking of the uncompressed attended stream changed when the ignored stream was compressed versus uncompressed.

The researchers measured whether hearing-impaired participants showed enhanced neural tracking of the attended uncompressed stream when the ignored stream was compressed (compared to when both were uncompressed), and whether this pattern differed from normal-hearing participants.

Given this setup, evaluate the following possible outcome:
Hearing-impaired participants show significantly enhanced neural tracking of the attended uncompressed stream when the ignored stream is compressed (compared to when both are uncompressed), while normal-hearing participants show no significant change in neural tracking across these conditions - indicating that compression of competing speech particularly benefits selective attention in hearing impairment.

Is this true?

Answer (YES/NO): NO